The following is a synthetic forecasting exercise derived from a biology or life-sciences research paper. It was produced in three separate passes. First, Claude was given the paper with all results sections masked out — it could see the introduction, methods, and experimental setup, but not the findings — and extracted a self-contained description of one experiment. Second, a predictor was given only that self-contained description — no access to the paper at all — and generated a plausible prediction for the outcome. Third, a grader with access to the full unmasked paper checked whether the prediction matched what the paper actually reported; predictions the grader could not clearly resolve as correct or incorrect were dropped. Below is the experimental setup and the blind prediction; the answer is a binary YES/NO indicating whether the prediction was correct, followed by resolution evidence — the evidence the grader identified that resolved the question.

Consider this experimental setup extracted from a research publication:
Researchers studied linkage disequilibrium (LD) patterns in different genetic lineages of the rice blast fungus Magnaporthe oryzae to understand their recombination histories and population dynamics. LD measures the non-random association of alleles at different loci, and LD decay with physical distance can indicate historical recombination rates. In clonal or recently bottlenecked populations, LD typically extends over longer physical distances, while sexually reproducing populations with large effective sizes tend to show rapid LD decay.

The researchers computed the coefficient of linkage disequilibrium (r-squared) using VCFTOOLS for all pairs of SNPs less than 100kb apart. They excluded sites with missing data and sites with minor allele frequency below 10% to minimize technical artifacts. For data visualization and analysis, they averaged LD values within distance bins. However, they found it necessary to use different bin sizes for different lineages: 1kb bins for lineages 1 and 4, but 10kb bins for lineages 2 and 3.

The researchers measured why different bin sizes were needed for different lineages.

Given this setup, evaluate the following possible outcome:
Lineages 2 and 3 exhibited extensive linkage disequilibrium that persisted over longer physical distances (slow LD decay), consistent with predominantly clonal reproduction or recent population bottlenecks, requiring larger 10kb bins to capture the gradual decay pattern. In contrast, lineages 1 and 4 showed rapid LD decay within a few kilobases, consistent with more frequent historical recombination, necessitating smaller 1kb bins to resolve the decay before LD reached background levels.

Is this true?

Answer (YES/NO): NO